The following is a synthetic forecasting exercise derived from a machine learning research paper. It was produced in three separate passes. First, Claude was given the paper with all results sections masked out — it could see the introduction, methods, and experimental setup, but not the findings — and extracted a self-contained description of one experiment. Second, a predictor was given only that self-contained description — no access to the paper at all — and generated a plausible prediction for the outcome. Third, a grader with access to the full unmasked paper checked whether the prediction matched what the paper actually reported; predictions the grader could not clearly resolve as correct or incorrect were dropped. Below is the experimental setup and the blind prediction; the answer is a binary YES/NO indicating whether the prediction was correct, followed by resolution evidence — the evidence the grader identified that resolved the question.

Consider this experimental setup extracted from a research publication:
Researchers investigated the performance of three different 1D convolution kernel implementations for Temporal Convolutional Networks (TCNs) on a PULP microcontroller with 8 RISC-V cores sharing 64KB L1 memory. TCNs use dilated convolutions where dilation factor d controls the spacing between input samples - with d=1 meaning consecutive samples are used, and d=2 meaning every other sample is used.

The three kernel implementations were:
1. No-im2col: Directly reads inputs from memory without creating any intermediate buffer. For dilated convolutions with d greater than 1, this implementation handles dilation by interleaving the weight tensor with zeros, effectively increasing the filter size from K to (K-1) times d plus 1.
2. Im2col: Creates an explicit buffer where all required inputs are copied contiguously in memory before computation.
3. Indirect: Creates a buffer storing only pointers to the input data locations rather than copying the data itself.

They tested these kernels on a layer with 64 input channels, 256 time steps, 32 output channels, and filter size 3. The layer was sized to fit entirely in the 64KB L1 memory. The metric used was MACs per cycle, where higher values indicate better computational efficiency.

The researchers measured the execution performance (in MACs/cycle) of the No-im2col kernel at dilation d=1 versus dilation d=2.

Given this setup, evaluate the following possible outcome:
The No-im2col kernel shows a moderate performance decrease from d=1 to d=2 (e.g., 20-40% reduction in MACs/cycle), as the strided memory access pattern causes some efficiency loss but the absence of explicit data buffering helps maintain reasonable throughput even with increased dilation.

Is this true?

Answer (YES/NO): YES